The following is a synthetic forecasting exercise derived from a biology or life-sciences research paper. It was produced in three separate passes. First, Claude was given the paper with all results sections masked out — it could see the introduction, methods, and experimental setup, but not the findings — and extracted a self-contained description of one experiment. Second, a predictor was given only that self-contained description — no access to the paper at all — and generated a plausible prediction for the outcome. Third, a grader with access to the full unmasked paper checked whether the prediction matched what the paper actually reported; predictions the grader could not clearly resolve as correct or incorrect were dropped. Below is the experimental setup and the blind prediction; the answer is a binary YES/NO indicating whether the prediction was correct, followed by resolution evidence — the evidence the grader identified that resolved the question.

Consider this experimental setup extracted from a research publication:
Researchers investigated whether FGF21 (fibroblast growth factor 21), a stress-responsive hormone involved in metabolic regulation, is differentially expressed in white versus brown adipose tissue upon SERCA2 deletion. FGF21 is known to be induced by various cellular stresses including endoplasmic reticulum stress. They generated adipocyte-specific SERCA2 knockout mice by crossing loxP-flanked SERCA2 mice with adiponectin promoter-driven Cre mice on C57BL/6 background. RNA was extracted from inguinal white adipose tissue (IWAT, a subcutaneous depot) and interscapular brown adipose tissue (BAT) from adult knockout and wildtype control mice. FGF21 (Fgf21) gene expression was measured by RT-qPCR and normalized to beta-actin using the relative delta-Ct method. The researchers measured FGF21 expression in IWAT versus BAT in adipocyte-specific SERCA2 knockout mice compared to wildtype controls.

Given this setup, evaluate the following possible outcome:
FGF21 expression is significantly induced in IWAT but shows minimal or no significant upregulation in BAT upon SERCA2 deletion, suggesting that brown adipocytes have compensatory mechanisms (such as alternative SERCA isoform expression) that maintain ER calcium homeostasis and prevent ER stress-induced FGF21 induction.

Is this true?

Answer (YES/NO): YES